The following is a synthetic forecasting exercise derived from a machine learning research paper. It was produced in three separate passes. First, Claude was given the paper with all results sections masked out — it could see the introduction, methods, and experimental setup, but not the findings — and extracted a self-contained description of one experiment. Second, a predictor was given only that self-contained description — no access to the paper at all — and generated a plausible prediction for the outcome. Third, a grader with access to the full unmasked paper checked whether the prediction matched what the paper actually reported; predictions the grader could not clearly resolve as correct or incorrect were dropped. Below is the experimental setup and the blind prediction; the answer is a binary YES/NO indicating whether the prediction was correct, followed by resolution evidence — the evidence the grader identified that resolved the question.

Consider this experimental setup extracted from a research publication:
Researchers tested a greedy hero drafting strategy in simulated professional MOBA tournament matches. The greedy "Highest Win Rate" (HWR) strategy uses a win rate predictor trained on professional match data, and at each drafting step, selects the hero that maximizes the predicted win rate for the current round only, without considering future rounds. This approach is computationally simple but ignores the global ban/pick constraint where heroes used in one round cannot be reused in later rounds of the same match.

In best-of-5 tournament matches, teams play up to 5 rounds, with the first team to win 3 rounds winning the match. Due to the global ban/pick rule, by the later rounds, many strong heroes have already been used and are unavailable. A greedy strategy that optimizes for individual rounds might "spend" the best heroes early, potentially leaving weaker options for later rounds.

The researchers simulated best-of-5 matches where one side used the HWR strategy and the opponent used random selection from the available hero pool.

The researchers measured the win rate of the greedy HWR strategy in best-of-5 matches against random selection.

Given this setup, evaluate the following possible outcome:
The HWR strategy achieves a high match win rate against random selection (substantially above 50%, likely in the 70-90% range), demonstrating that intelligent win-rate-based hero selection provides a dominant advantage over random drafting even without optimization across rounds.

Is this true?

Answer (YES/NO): NO